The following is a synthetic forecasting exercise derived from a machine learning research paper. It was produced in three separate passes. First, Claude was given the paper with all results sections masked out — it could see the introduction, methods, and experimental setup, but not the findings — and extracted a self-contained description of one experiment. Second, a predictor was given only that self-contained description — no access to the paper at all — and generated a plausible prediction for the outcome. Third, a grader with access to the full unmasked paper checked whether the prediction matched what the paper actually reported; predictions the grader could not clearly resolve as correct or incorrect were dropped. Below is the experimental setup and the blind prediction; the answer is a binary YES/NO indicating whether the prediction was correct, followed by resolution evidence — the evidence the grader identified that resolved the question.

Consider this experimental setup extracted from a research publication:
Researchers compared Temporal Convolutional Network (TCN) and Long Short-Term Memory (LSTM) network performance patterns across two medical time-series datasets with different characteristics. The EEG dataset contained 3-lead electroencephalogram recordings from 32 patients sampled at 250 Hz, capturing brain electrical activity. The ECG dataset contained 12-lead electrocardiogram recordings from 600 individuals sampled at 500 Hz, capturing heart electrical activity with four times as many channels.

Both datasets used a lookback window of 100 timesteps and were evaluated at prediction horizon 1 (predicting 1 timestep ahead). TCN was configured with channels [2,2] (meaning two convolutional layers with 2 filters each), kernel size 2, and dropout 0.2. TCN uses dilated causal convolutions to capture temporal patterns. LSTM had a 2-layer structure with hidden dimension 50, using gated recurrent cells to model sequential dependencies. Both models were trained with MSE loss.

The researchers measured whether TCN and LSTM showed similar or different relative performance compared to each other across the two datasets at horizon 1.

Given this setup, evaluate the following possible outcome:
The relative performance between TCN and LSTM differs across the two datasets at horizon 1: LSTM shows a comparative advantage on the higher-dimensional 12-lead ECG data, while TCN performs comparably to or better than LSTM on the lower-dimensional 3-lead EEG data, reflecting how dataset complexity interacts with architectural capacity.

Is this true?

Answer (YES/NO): NO